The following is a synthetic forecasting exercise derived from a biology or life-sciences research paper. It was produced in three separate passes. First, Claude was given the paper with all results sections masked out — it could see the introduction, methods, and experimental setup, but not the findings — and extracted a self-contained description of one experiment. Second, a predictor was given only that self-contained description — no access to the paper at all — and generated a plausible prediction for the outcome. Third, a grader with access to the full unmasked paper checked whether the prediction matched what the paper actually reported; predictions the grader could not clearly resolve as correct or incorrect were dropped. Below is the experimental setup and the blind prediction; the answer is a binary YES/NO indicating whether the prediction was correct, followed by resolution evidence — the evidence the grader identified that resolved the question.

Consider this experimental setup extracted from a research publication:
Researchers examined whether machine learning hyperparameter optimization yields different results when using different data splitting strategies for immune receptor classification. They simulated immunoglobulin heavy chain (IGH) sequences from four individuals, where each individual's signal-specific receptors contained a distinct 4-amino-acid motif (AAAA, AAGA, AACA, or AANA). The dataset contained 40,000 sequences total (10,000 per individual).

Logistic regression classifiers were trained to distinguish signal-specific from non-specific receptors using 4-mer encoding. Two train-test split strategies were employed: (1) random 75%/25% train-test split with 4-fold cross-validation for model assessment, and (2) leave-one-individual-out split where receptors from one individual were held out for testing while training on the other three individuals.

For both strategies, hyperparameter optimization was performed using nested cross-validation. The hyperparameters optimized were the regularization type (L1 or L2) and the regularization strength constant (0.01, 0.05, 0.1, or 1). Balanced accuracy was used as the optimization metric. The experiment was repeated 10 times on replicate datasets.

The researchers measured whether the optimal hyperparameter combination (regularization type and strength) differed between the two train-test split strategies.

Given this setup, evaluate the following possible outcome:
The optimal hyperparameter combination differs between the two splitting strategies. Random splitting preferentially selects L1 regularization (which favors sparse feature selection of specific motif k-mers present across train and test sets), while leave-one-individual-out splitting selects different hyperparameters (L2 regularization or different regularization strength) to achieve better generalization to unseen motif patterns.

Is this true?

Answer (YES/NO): NO